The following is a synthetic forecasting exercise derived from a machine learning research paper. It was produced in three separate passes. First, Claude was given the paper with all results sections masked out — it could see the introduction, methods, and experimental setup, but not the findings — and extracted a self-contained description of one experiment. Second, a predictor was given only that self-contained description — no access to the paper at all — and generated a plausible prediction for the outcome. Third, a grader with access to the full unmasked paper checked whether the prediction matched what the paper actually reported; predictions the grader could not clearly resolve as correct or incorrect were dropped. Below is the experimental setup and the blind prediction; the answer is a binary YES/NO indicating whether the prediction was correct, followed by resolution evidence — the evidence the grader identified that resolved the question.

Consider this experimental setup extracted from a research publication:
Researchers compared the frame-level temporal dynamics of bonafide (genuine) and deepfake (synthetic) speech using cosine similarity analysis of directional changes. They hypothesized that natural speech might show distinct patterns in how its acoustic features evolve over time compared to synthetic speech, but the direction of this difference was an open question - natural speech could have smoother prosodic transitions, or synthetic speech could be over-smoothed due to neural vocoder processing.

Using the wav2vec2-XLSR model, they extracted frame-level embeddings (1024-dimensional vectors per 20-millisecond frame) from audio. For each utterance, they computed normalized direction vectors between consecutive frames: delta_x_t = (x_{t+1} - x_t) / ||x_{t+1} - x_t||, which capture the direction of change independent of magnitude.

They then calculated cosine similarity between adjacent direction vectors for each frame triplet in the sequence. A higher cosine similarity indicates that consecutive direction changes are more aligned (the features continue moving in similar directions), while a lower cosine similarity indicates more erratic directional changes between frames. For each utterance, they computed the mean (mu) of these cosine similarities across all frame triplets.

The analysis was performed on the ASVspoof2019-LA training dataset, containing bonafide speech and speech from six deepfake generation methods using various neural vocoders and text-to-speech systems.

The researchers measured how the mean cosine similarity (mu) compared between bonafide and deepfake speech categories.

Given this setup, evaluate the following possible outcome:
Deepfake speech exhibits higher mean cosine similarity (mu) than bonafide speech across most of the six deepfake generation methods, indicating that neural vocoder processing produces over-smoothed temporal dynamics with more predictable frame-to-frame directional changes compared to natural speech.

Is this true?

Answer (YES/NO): NO